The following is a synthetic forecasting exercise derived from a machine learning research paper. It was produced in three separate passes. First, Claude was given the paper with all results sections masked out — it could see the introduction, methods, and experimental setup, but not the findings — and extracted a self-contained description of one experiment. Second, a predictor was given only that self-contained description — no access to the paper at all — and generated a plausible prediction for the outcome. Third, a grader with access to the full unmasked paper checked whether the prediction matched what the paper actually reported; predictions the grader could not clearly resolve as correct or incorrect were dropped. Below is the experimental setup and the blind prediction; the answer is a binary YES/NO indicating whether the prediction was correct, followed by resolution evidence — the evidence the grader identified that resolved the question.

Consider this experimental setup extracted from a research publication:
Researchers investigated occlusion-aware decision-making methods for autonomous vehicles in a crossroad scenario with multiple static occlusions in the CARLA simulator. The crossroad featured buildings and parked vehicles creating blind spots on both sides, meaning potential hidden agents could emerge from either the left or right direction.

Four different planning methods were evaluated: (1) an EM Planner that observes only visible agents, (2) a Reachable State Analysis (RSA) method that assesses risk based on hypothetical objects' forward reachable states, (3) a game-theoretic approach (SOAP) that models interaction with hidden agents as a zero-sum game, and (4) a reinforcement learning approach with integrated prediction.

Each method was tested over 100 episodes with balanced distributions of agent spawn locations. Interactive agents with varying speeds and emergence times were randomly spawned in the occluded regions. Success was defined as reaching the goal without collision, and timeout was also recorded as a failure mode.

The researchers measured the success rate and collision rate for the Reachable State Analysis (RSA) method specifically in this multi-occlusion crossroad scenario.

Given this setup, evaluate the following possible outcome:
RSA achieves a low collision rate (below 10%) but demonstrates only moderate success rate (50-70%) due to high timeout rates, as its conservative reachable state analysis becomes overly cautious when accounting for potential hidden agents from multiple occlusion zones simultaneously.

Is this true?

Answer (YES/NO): NO